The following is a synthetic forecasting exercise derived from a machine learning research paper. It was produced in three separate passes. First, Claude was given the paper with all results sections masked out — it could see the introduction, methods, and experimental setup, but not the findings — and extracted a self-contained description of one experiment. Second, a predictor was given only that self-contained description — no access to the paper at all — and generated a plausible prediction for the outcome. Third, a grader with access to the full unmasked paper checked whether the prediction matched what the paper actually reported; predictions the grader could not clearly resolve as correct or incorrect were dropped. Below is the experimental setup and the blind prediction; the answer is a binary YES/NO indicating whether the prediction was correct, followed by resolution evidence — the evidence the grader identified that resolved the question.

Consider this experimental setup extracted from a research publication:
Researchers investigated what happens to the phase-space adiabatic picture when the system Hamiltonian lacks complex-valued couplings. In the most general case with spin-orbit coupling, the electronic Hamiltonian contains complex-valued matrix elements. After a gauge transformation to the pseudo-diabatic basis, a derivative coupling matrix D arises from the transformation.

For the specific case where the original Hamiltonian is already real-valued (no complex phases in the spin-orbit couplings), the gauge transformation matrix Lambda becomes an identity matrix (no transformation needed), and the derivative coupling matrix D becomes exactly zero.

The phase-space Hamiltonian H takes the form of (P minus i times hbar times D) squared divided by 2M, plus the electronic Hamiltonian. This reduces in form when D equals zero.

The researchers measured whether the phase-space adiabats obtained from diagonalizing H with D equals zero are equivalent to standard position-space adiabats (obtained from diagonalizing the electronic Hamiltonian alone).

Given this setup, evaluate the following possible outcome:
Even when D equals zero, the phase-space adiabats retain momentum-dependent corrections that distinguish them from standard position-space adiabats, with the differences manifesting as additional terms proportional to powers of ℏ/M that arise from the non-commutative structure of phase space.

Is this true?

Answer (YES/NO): NO